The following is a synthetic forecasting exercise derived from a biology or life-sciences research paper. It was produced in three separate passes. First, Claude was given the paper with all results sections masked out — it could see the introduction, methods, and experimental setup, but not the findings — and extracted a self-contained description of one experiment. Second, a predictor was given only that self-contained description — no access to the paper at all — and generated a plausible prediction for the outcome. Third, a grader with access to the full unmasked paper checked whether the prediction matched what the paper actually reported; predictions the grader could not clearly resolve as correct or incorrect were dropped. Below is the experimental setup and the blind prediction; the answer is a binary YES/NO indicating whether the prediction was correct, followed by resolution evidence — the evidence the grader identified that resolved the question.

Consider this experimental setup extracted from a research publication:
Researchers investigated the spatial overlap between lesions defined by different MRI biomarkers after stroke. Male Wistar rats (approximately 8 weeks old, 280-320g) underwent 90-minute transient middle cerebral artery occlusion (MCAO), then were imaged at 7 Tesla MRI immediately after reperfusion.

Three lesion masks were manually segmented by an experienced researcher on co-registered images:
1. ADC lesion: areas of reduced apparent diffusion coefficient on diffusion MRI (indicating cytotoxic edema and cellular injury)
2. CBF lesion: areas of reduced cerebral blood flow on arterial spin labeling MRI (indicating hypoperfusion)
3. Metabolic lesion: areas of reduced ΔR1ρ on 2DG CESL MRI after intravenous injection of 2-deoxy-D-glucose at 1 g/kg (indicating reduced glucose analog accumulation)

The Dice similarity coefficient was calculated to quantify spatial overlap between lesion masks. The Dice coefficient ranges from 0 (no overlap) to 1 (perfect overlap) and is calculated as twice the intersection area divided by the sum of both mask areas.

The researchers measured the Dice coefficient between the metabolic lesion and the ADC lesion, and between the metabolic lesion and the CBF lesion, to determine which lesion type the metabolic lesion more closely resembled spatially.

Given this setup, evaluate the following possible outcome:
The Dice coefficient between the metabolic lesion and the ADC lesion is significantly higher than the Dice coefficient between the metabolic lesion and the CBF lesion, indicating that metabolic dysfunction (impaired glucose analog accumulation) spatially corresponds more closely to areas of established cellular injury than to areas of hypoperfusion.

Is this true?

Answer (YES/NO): YES